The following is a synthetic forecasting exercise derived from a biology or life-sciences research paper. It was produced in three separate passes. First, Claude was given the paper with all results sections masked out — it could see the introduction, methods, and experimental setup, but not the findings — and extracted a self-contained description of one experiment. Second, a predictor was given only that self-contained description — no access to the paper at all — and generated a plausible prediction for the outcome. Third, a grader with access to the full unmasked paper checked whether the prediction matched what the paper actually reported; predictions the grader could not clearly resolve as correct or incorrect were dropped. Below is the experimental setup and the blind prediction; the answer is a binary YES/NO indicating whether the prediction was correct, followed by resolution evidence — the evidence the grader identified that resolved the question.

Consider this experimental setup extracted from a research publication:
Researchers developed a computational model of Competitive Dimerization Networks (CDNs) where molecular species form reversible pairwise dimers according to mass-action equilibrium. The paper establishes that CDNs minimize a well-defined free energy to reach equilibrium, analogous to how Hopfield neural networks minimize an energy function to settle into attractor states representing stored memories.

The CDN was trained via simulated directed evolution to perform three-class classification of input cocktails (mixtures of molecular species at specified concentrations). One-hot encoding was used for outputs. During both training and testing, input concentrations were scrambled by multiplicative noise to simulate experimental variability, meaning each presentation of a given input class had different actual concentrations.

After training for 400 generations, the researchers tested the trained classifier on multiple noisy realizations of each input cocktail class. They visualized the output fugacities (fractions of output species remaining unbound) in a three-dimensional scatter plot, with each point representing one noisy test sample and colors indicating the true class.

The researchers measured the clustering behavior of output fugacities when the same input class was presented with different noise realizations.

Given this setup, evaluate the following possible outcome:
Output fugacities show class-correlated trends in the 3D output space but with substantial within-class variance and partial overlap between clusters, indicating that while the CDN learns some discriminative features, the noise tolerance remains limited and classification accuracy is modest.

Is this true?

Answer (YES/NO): NO